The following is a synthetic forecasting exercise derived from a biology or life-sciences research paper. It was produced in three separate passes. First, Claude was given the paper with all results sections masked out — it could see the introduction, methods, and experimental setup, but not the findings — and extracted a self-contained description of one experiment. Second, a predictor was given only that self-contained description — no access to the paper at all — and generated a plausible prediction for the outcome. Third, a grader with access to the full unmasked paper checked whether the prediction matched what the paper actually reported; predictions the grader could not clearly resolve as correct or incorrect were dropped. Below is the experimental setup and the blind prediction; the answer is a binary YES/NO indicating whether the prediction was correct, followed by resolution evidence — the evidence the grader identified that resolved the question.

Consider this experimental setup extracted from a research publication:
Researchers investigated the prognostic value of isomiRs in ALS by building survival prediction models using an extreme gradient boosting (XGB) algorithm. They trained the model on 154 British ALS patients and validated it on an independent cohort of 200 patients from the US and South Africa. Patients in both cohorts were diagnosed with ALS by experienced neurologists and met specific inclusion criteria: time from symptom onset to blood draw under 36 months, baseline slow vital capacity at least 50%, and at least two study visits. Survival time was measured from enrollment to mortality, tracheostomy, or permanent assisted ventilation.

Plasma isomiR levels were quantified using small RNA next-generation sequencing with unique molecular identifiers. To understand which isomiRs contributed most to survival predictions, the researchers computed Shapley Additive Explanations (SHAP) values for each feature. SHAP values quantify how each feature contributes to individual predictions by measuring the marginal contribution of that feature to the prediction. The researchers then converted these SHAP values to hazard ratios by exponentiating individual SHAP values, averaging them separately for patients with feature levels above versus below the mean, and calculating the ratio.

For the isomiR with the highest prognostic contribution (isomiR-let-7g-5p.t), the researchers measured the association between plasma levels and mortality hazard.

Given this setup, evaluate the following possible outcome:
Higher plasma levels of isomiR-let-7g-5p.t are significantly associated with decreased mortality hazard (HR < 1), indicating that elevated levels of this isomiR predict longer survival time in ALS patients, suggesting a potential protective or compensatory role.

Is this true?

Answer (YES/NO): YES